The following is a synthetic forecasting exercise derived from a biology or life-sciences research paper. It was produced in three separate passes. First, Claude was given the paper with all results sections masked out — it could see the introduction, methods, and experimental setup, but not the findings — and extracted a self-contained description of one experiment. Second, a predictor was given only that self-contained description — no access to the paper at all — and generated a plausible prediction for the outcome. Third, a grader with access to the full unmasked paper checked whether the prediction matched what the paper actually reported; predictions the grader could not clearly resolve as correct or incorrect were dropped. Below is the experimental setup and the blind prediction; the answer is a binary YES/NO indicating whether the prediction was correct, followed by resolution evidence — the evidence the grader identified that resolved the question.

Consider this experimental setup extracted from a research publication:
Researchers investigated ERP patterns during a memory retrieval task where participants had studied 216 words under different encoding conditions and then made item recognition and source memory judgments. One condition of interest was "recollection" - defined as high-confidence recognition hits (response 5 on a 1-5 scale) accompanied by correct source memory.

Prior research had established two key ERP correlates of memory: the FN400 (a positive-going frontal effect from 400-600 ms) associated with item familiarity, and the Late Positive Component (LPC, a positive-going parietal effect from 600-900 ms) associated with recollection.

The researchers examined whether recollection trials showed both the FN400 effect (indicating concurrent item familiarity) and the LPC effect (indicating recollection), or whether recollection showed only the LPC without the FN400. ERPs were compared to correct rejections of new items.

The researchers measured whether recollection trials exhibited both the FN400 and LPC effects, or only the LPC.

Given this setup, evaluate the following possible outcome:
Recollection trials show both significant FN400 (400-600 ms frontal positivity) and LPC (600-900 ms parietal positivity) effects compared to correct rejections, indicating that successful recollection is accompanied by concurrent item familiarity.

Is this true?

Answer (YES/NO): YES